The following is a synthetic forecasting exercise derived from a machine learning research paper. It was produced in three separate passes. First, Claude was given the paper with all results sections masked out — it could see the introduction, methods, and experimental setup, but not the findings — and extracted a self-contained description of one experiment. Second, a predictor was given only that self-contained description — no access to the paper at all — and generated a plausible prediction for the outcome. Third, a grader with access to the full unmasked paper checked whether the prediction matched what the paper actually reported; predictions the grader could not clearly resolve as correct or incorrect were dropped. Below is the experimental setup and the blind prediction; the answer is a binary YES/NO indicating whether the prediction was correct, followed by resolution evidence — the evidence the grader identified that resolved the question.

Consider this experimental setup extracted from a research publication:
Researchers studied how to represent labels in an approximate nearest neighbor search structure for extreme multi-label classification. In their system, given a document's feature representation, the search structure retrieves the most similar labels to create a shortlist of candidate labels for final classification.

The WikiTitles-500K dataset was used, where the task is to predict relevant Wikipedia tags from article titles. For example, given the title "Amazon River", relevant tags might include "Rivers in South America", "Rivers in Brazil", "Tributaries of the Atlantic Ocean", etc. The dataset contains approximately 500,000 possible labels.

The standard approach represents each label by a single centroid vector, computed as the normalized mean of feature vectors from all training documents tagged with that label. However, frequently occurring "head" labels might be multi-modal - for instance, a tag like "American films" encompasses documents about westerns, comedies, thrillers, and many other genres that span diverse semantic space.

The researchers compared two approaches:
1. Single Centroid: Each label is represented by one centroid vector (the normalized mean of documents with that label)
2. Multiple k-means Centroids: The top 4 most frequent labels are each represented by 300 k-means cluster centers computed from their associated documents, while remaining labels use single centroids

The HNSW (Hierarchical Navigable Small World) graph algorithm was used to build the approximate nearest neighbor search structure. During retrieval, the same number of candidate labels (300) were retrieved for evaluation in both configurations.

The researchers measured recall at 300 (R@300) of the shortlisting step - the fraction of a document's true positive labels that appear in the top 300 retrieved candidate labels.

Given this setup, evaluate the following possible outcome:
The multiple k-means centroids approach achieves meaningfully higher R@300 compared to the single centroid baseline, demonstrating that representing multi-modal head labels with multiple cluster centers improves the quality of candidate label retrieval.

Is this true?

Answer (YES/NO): YES